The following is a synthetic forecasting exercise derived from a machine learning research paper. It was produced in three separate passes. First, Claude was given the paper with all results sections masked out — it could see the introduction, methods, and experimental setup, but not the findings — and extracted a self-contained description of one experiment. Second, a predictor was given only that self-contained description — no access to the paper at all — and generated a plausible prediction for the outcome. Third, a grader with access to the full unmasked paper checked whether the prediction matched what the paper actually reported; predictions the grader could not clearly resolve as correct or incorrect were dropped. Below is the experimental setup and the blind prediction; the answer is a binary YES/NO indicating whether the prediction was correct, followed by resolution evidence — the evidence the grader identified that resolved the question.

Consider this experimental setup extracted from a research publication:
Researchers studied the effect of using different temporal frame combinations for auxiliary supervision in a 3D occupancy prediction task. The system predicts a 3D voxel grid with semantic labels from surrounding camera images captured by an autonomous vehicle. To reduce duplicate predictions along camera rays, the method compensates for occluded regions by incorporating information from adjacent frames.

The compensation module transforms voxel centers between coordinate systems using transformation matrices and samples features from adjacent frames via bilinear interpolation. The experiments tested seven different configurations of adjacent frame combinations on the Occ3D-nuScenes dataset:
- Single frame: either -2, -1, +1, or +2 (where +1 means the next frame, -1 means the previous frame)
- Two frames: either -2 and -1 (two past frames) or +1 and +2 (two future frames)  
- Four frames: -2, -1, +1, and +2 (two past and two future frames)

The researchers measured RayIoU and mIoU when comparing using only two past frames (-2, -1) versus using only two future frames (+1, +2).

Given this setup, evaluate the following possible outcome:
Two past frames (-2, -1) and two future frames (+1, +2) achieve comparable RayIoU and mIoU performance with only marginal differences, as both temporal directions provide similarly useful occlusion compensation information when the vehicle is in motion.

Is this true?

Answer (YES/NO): YES